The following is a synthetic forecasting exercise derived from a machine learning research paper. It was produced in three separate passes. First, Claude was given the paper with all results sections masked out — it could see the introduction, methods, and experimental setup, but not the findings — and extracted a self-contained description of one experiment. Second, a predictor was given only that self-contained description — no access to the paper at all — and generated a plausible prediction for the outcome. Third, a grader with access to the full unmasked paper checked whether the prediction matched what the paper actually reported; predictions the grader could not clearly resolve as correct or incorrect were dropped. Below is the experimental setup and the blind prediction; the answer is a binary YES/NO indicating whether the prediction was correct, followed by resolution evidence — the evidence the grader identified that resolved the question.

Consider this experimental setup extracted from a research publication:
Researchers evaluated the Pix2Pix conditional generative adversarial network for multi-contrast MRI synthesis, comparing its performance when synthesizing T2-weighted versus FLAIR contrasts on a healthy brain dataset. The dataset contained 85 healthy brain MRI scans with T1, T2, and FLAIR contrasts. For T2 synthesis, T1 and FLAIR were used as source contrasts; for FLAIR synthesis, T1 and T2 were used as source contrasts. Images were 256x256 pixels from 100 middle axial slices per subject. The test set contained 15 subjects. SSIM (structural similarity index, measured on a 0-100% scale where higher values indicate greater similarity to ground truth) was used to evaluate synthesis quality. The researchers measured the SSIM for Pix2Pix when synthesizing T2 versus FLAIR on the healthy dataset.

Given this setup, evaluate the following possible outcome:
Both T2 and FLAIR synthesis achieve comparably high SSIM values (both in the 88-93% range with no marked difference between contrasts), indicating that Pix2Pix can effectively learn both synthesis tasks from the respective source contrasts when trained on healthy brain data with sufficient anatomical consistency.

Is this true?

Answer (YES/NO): NO